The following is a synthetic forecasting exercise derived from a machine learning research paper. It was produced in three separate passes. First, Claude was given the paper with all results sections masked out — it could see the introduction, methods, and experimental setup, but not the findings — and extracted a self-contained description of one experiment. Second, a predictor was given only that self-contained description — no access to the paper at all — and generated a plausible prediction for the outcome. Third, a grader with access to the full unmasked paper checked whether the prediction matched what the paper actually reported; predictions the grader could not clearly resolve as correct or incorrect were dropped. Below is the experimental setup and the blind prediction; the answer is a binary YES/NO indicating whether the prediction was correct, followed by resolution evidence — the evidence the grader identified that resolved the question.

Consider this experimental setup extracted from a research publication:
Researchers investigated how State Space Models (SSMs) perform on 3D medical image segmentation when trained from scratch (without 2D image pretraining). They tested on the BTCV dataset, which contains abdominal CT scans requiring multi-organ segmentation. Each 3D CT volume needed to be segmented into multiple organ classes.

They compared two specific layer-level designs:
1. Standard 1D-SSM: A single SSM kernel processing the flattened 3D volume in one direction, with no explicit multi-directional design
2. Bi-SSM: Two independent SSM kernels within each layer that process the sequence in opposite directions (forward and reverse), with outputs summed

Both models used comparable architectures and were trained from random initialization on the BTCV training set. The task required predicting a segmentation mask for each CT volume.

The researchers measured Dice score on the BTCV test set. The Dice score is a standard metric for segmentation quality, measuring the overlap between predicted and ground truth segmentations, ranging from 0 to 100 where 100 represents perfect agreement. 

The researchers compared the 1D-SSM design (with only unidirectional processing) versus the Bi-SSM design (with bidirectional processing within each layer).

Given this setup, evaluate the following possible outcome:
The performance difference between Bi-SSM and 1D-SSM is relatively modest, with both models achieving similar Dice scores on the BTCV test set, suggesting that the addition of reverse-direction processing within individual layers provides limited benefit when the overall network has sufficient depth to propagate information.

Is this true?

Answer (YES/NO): NO